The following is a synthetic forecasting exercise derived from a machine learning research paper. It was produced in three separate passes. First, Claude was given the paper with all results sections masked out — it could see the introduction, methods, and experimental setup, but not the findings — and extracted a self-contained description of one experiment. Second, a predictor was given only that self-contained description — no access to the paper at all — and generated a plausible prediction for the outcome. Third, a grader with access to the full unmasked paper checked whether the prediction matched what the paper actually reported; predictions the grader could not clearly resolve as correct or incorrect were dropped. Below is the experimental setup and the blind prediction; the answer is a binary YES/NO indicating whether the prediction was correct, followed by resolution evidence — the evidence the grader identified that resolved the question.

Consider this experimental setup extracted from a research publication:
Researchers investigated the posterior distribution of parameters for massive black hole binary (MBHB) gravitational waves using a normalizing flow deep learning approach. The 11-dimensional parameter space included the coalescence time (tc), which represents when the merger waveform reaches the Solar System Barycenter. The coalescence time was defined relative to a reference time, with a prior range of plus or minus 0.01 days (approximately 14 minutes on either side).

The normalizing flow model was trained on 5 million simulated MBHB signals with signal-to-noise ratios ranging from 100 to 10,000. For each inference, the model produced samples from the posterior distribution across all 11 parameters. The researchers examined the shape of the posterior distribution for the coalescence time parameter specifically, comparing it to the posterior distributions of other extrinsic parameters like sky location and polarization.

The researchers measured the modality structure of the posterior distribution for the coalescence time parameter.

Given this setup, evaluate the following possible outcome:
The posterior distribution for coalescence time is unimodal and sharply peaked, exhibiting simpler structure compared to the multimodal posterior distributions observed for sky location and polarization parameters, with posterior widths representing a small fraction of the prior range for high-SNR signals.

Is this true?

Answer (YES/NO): NO